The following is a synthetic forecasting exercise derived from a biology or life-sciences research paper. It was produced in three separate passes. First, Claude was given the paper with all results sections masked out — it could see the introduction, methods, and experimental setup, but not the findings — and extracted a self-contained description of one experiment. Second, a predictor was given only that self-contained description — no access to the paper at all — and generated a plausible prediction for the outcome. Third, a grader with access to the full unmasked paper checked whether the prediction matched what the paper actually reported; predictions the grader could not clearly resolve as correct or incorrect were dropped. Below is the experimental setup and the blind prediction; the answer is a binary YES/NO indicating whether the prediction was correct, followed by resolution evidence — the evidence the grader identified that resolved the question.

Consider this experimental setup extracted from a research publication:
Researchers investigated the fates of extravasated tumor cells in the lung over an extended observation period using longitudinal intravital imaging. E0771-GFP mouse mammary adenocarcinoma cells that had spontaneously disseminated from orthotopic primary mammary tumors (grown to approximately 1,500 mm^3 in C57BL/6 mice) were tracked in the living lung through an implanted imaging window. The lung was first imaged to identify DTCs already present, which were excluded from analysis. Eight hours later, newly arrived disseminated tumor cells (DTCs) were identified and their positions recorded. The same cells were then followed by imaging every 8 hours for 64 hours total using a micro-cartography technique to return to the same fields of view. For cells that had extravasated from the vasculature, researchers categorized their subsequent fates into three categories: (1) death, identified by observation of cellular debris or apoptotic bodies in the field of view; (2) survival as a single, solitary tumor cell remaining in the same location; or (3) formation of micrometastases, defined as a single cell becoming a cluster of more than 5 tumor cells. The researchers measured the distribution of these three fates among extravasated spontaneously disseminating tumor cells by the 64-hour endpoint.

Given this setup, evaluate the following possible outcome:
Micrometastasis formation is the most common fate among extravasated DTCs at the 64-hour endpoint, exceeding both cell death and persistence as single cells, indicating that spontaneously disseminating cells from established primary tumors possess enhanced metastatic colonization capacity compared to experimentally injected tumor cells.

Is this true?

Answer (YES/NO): NO